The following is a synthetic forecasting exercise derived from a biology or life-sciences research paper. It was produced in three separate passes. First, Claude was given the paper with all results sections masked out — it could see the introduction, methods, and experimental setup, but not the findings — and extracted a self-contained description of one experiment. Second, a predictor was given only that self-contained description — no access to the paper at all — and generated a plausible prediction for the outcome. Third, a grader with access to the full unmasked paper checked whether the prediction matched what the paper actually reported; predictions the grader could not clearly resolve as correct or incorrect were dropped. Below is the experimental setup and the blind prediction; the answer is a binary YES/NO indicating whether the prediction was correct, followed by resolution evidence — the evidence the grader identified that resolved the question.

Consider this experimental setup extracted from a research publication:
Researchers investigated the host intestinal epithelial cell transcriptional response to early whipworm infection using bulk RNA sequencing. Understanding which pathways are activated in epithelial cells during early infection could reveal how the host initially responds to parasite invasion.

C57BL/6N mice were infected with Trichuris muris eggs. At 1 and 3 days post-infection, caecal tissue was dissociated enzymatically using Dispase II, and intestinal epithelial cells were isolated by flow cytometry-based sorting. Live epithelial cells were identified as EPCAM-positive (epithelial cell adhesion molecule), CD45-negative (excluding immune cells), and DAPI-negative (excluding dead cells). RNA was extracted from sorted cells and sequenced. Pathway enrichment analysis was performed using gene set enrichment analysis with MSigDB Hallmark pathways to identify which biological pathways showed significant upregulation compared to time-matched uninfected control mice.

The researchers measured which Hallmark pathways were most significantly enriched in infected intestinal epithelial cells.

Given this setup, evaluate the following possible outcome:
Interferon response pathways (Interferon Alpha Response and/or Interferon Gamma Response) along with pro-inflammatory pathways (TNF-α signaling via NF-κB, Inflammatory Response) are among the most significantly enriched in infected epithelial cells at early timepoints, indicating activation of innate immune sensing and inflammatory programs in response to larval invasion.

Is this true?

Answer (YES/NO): NO